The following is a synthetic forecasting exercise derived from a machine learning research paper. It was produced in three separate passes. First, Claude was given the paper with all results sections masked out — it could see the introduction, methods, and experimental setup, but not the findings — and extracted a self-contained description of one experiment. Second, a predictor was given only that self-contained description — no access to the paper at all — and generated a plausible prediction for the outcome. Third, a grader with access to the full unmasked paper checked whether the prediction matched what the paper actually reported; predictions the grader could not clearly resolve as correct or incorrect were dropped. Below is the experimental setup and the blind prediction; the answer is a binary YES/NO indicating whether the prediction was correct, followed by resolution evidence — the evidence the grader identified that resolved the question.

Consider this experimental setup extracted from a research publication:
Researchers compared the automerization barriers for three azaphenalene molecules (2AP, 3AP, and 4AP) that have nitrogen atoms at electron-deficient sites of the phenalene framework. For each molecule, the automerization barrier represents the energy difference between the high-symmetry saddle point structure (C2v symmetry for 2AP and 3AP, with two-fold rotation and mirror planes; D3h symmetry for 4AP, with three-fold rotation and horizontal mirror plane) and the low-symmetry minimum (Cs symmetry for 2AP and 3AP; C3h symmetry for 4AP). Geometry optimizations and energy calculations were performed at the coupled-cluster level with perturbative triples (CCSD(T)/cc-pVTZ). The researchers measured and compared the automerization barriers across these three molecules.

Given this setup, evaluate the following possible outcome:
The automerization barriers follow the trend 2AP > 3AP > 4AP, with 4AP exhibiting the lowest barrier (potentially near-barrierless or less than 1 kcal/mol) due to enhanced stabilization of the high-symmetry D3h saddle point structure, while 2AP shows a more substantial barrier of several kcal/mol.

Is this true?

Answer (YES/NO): NO